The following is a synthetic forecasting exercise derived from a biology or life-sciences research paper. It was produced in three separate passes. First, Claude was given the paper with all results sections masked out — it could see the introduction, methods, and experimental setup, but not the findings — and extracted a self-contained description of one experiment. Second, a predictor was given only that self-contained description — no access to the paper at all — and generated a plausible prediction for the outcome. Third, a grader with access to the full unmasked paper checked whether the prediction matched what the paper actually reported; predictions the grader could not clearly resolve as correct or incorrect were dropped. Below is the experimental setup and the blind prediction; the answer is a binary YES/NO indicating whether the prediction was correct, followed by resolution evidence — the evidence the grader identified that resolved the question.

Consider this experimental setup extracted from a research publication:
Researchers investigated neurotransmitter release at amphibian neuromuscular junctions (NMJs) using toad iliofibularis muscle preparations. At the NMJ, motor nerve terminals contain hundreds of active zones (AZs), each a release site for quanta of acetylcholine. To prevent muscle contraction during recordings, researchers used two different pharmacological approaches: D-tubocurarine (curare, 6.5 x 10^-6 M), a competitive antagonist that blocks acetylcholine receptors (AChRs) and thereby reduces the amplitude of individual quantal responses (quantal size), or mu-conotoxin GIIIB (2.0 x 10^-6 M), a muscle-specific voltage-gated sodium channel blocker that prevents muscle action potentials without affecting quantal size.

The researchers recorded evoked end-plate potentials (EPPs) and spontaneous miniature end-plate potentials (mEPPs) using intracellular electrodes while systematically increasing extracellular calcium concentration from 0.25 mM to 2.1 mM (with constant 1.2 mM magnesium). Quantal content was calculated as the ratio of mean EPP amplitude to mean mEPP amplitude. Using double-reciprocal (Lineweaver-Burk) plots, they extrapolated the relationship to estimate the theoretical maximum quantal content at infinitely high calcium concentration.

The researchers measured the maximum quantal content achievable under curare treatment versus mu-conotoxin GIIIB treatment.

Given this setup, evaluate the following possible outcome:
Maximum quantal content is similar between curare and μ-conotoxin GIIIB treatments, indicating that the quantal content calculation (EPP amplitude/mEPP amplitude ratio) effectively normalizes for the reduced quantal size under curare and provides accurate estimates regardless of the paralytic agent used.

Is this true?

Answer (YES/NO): NO